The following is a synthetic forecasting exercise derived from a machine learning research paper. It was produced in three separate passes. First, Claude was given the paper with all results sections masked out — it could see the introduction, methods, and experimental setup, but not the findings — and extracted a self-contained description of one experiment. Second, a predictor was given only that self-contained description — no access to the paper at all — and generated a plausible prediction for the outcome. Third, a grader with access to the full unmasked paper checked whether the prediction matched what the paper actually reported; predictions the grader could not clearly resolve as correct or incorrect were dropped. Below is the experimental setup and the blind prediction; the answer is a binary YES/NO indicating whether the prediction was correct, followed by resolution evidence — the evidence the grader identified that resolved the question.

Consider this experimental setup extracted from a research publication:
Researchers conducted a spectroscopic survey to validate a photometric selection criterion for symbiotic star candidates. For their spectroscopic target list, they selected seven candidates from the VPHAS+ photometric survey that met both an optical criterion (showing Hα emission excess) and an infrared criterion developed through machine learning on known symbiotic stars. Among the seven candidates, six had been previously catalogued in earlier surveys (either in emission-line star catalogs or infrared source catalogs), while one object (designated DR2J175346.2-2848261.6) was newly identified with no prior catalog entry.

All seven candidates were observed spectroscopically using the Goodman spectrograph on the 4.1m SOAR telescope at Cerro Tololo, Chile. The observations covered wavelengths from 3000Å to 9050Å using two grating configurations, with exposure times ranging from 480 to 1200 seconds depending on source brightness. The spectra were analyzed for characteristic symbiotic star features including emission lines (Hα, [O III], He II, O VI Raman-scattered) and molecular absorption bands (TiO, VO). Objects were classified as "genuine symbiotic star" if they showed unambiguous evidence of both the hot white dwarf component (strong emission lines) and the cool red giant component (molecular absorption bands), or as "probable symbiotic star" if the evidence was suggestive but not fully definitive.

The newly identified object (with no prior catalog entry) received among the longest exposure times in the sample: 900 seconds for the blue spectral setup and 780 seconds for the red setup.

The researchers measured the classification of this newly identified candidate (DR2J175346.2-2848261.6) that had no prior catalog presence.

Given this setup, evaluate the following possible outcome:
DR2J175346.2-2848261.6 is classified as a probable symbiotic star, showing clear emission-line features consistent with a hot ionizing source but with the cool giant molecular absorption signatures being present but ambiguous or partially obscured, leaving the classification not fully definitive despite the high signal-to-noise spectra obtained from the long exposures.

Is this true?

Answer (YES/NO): NO